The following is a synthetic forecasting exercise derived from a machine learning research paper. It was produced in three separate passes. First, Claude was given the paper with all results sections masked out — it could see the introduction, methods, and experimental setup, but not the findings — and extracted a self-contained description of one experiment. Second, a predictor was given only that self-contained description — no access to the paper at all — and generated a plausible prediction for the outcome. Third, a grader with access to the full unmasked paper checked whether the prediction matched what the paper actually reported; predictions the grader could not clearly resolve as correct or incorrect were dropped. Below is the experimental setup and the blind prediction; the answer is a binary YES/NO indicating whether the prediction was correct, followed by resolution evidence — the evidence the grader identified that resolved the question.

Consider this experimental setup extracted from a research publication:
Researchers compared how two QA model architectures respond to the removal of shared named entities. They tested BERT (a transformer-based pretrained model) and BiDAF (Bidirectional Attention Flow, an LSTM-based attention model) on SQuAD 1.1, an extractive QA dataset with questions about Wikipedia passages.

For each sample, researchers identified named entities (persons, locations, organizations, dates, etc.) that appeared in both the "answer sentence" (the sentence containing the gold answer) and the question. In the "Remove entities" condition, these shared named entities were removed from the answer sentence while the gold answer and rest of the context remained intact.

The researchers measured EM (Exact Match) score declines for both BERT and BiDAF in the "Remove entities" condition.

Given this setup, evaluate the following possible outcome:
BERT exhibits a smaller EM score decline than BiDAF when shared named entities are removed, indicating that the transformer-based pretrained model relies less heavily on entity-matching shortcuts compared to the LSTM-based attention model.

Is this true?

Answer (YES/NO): NO